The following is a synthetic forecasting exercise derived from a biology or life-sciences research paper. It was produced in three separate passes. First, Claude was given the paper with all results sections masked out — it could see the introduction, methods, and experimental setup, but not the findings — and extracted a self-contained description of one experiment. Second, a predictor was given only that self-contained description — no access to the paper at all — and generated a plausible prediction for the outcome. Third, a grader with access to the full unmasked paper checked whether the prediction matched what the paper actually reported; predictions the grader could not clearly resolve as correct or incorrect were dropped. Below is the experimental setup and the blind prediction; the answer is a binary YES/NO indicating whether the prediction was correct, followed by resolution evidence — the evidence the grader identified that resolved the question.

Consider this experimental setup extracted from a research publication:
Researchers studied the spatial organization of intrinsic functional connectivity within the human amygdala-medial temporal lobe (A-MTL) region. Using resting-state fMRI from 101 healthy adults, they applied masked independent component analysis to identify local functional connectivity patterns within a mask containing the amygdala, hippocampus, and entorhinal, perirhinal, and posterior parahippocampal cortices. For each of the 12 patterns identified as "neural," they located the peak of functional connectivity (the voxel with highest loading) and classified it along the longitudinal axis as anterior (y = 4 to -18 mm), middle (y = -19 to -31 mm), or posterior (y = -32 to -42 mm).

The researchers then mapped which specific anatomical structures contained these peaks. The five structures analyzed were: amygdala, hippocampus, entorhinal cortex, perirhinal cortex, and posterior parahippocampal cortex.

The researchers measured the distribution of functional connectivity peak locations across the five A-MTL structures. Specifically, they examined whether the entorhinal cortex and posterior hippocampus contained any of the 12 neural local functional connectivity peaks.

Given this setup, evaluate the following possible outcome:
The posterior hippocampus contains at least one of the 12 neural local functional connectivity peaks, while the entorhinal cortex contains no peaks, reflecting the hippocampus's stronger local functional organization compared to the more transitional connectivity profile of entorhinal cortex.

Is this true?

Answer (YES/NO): NO